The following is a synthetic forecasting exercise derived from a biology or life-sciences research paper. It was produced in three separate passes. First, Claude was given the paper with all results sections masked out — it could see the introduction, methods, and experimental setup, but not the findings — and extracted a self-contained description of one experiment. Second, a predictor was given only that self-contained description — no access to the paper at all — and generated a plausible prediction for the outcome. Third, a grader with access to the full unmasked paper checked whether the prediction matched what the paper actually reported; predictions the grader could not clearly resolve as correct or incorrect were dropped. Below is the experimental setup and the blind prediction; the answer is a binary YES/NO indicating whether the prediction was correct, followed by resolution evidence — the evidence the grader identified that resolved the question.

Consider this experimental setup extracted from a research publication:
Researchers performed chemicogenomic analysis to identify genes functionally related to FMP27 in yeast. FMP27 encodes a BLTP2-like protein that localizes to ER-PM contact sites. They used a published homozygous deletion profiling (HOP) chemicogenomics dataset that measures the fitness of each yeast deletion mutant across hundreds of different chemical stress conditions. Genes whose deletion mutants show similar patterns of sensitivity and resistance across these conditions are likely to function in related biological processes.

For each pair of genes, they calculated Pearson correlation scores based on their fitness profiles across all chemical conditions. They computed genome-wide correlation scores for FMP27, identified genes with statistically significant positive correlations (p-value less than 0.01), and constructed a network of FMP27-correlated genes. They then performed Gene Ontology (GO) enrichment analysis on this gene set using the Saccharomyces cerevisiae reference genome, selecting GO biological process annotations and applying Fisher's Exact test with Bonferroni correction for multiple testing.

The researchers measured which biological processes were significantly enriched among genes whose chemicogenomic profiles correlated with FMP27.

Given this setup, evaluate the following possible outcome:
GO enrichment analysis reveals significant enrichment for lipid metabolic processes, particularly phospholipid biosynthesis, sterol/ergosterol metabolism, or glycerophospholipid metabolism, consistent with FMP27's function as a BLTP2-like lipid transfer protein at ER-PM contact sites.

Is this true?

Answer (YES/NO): NO